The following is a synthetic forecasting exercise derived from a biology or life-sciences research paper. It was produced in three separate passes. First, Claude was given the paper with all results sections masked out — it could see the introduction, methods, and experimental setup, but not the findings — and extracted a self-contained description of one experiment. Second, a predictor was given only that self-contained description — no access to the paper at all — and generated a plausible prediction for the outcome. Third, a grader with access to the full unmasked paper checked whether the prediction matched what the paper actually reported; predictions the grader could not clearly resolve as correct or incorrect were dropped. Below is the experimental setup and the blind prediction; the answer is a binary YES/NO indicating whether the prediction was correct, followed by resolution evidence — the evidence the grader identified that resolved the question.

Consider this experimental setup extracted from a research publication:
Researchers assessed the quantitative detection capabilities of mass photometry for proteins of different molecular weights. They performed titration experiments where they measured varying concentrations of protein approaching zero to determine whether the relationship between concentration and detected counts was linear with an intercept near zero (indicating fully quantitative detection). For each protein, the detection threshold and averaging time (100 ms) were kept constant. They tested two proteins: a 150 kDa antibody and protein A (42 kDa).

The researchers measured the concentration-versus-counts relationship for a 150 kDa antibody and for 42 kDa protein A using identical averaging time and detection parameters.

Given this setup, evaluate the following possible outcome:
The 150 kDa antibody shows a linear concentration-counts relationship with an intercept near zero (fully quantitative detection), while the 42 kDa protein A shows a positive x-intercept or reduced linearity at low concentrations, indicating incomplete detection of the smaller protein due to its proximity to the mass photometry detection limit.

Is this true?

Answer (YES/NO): NO